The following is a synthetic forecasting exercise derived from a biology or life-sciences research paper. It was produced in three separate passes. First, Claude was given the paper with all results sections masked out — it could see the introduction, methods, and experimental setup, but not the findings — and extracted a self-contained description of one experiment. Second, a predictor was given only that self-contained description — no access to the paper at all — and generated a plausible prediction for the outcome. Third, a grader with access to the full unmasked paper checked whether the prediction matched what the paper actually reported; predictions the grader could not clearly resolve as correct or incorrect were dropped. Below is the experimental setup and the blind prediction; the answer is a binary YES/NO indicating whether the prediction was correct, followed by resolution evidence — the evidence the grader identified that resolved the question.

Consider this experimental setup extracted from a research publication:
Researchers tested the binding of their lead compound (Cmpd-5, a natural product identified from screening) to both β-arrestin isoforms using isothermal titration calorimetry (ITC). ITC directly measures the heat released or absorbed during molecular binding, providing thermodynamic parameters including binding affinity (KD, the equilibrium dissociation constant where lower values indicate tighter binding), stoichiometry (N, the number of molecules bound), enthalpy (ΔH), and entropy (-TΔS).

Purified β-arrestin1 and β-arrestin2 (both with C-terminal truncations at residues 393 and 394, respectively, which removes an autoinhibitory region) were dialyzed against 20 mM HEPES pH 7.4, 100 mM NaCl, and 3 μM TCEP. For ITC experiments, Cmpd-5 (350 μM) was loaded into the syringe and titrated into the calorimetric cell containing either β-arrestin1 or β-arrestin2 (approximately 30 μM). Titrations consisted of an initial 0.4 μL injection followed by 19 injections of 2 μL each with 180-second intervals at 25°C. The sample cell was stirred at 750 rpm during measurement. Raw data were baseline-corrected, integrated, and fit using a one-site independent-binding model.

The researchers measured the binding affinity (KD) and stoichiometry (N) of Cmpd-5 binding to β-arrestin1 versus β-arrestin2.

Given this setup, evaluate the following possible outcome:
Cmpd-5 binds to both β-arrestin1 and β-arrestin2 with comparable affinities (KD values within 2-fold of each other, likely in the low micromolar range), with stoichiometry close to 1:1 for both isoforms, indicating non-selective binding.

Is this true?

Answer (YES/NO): YES